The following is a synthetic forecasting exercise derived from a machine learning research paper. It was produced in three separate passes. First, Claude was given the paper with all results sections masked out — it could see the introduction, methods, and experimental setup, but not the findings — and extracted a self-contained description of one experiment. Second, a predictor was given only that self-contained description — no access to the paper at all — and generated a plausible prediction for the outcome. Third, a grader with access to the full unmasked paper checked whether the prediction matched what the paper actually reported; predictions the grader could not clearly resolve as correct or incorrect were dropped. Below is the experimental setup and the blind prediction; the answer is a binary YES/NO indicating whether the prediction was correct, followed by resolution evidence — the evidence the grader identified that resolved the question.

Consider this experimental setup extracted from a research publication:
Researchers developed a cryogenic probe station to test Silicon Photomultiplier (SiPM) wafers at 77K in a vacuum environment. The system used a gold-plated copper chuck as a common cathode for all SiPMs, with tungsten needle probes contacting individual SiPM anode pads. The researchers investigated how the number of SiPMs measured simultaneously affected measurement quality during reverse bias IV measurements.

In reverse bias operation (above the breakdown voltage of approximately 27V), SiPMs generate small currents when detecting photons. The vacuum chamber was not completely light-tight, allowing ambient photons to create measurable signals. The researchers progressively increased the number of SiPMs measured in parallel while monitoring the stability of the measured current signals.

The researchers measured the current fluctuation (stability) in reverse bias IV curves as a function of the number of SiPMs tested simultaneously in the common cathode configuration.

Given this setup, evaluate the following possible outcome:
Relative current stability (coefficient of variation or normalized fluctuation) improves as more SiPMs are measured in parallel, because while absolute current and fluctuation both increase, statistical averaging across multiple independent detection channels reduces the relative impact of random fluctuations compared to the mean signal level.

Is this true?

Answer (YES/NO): NO